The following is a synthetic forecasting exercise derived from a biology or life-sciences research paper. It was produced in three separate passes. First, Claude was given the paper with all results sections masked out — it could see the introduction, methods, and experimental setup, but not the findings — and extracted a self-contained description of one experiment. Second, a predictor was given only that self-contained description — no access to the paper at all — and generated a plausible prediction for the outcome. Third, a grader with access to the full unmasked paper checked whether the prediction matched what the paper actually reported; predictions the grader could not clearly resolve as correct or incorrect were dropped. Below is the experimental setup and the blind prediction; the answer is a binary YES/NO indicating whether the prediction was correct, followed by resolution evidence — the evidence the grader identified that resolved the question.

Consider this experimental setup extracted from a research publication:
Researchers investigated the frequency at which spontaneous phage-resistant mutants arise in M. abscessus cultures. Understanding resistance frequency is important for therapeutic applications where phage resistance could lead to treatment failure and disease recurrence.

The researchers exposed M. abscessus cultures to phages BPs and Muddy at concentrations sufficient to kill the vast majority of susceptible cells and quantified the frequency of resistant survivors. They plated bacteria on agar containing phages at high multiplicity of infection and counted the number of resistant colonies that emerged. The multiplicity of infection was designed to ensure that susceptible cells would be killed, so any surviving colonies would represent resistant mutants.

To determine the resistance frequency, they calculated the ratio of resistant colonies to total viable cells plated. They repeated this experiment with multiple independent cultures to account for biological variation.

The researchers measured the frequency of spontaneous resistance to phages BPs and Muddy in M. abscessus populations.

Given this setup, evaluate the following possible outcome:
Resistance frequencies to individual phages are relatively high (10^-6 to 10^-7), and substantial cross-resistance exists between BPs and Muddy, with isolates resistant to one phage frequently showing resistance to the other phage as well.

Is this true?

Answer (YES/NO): YES